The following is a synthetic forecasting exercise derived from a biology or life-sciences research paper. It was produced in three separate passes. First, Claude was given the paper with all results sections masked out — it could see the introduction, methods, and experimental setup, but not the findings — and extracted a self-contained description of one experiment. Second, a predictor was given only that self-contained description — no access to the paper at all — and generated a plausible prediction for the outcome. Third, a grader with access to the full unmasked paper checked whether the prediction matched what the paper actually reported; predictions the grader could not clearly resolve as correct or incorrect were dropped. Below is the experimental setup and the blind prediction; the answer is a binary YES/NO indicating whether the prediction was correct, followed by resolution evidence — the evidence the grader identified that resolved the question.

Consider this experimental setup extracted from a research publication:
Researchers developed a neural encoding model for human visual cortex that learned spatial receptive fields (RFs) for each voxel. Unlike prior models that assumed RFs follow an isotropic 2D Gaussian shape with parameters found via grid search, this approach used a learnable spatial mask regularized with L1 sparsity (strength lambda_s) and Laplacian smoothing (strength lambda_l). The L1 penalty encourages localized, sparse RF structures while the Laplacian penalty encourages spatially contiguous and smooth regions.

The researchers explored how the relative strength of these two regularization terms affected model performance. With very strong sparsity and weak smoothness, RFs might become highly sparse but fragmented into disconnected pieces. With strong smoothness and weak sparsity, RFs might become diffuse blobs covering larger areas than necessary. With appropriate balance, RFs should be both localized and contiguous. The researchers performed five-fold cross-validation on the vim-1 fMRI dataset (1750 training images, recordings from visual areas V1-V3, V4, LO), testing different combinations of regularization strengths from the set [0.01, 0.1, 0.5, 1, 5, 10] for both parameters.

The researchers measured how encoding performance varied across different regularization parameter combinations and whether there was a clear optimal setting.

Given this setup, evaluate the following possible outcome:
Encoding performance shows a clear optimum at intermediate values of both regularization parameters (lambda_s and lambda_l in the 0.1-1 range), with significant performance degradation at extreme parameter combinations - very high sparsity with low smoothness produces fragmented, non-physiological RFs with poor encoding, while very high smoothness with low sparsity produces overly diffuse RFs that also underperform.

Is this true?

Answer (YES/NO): NO